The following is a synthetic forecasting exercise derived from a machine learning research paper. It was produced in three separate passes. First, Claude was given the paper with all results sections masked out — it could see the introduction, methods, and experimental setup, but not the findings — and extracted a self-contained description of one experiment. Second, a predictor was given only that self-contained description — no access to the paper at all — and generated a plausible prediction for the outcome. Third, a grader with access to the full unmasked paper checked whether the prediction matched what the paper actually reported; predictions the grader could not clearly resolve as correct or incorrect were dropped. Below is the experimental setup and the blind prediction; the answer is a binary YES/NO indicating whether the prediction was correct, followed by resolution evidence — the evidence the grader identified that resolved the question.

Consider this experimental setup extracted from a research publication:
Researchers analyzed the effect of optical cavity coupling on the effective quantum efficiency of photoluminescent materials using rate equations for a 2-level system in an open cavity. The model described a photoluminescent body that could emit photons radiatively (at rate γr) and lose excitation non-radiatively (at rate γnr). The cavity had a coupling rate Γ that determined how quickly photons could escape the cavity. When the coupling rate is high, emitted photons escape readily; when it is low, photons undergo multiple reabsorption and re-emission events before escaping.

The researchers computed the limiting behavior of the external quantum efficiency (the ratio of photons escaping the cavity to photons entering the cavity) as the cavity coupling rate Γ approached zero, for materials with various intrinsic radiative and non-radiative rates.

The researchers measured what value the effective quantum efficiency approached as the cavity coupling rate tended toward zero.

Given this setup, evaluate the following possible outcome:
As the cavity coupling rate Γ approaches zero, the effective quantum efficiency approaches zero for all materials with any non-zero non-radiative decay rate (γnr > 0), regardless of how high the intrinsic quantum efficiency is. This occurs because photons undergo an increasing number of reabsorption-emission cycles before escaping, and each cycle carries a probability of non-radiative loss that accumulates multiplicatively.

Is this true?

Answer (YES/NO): YES